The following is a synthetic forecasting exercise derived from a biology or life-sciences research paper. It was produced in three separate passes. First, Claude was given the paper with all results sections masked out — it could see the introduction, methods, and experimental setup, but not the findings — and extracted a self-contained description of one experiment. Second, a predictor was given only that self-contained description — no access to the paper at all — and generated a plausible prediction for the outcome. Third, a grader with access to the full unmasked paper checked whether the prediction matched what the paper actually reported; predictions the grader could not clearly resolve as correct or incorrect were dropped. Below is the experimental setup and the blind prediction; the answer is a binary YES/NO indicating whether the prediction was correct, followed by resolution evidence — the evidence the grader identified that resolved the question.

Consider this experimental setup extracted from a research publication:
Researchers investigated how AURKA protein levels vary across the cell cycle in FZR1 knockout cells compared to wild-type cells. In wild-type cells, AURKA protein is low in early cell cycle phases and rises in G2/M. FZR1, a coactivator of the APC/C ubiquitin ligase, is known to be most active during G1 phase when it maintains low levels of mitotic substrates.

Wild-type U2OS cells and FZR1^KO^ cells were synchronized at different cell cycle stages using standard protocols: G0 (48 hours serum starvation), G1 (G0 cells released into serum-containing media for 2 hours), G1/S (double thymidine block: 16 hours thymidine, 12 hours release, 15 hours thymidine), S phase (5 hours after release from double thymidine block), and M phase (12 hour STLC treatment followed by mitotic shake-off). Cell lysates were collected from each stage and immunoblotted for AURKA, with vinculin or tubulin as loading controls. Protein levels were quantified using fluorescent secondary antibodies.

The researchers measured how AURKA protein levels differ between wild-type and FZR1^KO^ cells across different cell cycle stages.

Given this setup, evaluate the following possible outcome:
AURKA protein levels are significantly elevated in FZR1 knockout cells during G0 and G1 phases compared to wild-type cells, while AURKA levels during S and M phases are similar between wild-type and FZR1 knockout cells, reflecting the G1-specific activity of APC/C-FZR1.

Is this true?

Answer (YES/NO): NO